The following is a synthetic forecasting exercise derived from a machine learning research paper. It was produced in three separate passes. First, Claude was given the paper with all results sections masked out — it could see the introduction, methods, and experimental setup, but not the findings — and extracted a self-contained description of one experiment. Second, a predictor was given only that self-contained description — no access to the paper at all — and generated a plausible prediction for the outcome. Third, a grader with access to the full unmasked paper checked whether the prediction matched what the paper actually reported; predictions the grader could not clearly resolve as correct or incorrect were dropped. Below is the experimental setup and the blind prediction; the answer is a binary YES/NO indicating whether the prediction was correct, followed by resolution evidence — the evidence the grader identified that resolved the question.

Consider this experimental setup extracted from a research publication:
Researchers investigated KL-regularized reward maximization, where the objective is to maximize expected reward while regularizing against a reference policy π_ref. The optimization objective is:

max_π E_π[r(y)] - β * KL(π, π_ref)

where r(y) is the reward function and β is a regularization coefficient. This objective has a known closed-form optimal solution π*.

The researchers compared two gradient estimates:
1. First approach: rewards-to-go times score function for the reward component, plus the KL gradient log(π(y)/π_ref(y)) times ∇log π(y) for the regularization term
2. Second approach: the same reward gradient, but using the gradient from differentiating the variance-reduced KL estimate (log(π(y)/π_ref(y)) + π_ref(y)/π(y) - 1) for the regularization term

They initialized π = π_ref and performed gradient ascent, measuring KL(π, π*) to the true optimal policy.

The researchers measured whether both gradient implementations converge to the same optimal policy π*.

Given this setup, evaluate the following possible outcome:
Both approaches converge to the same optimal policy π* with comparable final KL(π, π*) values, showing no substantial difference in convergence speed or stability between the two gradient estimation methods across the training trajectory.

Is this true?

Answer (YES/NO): NO